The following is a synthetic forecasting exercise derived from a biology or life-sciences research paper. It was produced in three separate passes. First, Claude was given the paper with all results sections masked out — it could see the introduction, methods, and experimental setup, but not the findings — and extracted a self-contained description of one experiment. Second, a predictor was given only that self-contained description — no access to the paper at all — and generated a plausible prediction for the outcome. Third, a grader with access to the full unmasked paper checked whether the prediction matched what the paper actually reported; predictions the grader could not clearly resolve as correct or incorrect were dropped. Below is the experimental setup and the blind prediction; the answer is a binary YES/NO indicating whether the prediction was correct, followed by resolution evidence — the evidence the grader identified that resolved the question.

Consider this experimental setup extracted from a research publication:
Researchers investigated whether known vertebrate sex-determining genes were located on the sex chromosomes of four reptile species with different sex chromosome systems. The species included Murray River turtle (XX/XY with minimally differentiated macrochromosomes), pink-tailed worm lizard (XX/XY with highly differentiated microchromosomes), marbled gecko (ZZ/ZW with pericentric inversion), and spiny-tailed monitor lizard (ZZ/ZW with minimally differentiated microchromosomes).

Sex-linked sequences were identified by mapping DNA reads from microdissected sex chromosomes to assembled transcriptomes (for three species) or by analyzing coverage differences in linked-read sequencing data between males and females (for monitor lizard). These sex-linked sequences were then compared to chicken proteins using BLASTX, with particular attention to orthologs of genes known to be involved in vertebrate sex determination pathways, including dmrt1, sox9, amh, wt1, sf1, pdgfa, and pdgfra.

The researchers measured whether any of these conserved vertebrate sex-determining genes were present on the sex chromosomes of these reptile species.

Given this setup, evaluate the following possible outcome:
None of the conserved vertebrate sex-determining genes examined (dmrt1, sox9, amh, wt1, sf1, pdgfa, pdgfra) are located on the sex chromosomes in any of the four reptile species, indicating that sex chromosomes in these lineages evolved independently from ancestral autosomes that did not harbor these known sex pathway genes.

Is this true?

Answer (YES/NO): NO